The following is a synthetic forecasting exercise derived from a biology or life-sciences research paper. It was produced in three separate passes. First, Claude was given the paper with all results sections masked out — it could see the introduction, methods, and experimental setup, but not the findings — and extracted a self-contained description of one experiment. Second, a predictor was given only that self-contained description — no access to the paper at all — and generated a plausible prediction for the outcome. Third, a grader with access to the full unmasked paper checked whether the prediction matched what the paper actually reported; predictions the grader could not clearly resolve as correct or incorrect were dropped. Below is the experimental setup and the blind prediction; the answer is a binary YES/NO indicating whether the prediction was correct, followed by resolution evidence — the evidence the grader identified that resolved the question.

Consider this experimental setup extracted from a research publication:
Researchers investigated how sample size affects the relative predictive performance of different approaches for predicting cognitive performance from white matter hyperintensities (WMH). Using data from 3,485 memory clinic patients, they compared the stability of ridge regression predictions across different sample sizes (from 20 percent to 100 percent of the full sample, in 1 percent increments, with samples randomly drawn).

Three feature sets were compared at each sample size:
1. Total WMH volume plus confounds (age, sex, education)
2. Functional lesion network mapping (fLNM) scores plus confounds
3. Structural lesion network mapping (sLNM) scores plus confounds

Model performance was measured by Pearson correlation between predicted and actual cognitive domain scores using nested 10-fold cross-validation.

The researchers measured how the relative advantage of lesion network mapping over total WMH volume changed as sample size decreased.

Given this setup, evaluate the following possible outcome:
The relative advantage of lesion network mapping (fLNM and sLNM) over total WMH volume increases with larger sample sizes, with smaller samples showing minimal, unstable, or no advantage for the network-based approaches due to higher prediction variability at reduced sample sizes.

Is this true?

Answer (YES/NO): YES